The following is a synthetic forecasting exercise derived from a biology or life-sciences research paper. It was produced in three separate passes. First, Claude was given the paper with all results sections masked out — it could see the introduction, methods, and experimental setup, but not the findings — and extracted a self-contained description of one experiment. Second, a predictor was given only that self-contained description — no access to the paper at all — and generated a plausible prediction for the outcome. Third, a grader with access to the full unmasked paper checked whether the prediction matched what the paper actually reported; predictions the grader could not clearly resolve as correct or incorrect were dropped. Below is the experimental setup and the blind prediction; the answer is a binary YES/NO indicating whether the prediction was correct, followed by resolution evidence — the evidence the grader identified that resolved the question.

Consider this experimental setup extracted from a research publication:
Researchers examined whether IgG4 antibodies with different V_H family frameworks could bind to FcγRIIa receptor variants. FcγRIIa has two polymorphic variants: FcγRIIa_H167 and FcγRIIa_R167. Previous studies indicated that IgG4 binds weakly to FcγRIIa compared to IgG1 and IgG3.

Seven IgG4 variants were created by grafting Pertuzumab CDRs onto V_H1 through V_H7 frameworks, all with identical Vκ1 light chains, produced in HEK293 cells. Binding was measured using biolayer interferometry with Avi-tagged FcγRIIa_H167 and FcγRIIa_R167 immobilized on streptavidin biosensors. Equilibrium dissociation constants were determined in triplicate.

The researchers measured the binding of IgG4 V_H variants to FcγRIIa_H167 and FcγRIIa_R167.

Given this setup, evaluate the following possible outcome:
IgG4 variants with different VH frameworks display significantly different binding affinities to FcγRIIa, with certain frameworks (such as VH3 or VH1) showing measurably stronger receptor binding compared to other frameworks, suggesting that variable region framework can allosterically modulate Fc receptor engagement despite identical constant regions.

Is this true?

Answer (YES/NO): NO